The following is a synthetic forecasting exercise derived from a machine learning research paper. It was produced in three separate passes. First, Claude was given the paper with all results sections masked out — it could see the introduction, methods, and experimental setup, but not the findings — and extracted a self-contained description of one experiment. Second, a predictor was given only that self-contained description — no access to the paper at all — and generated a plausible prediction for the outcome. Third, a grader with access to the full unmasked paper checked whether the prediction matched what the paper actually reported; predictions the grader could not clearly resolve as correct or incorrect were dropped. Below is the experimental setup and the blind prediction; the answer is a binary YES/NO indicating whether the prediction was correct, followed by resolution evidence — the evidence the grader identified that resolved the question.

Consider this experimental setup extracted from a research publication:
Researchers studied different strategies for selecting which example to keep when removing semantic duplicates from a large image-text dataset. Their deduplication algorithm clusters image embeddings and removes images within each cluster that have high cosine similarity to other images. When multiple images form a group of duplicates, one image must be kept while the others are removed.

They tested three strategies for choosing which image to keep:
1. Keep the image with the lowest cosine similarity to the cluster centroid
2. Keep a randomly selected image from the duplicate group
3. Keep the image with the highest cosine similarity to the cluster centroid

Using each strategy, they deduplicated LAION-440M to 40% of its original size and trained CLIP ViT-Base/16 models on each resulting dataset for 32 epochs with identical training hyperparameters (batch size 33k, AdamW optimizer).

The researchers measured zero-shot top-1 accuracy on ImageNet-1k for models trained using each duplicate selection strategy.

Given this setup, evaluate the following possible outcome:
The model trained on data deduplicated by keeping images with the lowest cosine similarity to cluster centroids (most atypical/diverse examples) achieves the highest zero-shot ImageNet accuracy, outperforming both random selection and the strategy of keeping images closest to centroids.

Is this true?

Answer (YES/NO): NO